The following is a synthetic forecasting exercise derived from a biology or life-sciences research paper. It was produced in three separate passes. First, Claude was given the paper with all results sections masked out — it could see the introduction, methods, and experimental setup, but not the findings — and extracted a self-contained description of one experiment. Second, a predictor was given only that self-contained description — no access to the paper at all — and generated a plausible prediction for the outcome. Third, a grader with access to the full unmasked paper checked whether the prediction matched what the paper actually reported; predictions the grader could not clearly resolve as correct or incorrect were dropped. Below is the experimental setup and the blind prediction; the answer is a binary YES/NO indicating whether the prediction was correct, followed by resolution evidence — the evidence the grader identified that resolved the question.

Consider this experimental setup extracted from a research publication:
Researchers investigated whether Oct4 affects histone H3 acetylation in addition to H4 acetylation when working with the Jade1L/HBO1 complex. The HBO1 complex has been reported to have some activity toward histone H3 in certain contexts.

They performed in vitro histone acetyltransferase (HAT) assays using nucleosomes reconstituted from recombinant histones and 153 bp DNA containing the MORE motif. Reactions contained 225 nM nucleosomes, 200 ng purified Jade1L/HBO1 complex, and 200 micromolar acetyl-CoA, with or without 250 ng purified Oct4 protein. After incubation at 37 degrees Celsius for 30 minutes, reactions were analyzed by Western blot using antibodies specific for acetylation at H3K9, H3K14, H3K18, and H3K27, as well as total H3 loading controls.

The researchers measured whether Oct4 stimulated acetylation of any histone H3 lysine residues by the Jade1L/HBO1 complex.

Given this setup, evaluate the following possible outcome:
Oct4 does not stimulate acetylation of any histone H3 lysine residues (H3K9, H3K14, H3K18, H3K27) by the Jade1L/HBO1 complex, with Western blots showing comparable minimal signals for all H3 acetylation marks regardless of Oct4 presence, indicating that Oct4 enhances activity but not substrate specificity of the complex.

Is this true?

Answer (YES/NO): NO